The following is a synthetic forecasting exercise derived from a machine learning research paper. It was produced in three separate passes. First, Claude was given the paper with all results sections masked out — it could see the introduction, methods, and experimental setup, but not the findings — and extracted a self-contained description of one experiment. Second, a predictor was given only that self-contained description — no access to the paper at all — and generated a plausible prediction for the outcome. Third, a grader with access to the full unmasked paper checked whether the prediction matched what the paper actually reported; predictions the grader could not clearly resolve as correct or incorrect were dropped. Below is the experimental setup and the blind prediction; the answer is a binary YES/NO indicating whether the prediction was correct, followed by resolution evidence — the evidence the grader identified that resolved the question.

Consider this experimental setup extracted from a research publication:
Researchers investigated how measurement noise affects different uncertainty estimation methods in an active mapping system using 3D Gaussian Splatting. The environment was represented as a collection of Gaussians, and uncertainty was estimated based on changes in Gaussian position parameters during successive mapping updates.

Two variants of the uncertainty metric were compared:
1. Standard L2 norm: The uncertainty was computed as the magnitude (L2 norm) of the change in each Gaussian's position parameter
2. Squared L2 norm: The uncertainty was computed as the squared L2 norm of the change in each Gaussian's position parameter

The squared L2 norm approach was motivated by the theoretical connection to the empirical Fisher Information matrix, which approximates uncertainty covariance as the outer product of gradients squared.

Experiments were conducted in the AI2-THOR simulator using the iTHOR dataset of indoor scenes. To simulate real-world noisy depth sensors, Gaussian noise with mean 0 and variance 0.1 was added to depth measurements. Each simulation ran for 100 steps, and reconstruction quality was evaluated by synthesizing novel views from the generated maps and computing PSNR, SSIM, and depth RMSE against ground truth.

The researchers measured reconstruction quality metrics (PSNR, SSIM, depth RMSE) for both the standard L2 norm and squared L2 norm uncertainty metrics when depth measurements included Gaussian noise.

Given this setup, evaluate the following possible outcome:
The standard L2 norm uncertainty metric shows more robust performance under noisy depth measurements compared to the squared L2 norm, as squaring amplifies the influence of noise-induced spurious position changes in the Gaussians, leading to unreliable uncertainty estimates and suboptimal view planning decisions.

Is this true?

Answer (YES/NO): YES